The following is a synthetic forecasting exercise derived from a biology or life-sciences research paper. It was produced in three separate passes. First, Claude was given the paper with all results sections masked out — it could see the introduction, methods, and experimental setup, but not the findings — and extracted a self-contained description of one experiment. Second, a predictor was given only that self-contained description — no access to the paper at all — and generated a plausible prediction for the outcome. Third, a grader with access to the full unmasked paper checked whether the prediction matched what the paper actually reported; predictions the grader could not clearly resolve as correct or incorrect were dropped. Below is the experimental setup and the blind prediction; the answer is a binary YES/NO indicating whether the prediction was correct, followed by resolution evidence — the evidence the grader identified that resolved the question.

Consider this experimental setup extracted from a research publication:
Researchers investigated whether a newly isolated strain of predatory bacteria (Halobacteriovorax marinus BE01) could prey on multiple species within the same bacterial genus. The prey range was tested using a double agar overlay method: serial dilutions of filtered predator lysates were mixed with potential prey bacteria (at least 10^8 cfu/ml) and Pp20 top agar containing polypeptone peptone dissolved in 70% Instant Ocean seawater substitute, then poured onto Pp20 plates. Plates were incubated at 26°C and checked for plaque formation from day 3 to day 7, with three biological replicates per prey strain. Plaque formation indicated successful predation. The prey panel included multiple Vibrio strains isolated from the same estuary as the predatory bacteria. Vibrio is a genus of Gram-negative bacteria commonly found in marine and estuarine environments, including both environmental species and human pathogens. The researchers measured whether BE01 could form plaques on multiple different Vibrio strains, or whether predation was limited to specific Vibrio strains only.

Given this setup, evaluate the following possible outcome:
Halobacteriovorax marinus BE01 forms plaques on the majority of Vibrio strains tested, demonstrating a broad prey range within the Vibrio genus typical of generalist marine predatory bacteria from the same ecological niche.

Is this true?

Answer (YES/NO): YES